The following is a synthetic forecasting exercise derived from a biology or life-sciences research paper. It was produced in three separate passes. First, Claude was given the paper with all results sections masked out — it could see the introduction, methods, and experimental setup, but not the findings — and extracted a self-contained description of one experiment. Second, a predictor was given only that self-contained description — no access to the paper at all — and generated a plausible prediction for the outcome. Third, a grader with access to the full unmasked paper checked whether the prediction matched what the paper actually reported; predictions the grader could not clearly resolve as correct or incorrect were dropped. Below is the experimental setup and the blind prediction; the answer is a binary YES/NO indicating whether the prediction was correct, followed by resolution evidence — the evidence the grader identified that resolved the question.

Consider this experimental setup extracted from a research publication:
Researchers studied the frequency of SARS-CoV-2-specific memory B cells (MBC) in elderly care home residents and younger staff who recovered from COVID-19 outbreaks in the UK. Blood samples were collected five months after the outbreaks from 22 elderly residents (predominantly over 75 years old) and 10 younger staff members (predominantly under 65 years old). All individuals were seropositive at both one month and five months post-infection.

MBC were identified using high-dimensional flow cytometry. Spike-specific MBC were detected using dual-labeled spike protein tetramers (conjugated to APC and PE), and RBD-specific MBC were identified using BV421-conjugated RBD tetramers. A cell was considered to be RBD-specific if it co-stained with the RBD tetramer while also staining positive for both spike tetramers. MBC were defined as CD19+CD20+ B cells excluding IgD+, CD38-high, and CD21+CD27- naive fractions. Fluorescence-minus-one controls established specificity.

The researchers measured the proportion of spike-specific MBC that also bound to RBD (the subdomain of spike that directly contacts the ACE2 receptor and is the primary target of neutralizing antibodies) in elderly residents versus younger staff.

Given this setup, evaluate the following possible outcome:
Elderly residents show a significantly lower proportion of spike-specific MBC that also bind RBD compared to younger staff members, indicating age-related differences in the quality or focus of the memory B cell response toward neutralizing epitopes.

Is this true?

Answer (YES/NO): NO